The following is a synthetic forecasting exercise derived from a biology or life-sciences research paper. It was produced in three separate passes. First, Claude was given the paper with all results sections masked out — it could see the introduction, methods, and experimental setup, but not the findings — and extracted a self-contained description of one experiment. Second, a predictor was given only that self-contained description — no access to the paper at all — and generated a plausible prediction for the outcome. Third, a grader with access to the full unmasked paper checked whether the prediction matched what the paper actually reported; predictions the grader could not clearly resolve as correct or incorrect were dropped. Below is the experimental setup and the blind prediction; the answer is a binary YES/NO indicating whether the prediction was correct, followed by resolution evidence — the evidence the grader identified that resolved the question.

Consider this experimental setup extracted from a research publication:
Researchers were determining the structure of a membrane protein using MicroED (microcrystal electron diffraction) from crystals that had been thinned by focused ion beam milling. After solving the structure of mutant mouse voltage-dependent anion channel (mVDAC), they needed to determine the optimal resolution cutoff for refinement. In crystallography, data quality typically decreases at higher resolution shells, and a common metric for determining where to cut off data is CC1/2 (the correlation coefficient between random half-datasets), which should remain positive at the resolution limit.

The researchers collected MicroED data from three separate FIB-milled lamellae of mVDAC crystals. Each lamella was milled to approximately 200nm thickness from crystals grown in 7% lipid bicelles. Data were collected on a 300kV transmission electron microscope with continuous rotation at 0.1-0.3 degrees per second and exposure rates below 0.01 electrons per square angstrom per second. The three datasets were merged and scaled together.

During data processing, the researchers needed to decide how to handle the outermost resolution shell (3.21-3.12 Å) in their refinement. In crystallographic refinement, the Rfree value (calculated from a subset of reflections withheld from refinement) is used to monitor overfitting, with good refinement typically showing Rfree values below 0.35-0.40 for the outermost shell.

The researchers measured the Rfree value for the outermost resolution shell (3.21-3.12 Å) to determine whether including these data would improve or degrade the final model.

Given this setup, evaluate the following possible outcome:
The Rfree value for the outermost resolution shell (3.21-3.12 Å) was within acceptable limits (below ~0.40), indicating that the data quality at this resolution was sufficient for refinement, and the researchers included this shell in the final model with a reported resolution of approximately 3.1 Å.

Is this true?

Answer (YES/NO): YES